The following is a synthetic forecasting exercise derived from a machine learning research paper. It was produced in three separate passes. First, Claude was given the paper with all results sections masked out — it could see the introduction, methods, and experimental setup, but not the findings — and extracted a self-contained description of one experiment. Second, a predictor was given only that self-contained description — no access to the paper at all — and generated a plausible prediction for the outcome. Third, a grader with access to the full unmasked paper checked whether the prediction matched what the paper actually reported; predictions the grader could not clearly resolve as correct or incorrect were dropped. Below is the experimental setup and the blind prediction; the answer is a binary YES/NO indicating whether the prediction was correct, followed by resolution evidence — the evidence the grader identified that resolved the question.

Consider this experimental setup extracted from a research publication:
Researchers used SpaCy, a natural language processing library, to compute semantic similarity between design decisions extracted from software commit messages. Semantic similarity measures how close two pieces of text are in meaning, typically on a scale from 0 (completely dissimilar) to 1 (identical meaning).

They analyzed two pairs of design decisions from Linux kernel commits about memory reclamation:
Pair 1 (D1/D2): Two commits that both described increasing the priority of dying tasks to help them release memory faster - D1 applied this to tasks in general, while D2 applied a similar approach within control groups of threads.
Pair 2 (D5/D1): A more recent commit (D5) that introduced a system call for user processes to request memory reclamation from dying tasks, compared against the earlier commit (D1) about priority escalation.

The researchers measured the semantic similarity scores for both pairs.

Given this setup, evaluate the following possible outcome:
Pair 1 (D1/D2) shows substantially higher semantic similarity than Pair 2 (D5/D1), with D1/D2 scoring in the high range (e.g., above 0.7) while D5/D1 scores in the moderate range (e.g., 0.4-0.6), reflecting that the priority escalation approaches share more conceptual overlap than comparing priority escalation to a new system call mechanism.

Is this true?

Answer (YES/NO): NO